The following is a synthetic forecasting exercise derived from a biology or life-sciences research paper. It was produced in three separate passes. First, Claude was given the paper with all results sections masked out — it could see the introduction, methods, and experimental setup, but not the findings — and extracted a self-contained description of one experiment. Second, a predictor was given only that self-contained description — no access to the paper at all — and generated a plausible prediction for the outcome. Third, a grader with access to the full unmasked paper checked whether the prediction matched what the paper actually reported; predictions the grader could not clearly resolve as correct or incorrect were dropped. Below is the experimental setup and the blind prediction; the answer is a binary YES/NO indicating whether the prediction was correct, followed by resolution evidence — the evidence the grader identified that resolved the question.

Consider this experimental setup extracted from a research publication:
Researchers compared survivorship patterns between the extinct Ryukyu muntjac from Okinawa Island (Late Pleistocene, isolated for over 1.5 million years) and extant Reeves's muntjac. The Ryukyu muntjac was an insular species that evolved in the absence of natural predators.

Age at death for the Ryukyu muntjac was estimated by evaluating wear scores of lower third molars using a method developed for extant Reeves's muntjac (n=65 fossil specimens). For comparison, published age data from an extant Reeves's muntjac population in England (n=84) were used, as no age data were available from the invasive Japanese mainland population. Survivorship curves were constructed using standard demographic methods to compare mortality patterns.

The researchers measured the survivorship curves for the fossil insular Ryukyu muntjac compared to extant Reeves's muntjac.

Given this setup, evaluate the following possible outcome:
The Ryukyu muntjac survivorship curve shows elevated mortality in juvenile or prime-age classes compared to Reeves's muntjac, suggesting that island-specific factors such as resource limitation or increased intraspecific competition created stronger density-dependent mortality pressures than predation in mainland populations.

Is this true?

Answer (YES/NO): NO